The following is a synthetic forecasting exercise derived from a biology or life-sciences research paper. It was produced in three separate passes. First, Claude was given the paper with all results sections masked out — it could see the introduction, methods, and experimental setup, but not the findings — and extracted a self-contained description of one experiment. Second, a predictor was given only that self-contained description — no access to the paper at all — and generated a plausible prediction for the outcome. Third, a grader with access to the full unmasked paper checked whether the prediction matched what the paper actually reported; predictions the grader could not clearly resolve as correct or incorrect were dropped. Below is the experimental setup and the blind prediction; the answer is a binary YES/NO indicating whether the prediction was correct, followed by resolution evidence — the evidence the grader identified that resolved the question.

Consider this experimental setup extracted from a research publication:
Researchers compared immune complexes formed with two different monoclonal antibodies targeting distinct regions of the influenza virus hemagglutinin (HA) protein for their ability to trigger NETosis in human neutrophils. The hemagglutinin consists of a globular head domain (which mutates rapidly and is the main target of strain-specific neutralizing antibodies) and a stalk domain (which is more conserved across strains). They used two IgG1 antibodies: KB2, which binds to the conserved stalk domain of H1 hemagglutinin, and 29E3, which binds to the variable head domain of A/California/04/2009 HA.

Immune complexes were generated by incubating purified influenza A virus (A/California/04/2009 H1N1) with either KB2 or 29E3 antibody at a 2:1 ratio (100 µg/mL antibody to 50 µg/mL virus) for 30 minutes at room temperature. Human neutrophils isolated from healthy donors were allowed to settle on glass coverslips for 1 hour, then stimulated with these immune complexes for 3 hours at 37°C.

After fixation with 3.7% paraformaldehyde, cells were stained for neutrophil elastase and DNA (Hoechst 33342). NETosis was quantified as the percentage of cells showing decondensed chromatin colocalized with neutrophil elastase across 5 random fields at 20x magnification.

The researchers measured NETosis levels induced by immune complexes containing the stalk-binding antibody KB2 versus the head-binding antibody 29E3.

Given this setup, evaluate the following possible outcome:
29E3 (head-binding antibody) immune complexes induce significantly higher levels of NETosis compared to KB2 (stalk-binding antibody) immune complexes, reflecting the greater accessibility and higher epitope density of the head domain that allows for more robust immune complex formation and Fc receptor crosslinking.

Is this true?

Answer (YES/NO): NO